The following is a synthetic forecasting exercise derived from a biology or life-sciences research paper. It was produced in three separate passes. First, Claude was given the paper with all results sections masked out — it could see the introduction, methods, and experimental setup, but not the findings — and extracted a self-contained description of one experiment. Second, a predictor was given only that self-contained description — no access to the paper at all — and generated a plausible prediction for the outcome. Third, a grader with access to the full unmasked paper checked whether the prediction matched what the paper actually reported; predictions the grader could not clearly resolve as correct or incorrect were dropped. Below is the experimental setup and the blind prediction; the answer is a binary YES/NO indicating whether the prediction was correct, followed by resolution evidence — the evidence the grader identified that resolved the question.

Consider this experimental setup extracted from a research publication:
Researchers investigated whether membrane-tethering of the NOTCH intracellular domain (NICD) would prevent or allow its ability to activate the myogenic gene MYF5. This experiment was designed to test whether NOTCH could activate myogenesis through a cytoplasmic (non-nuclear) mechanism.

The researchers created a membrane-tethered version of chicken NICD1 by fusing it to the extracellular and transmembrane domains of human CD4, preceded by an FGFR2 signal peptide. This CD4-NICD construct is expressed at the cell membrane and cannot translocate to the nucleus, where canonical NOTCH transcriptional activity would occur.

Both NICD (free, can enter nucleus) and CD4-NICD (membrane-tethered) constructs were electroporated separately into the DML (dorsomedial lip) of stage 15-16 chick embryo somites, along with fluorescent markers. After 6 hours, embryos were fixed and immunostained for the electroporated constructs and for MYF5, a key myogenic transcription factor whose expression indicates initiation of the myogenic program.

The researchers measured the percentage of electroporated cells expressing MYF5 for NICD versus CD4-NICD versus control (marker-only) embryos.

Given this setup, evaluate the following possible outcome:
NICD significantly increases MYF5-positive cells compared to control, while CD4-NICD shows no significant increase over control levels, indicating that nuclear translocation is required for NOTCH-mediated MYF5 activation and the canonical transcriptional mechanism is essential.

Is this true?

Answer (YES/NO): NO